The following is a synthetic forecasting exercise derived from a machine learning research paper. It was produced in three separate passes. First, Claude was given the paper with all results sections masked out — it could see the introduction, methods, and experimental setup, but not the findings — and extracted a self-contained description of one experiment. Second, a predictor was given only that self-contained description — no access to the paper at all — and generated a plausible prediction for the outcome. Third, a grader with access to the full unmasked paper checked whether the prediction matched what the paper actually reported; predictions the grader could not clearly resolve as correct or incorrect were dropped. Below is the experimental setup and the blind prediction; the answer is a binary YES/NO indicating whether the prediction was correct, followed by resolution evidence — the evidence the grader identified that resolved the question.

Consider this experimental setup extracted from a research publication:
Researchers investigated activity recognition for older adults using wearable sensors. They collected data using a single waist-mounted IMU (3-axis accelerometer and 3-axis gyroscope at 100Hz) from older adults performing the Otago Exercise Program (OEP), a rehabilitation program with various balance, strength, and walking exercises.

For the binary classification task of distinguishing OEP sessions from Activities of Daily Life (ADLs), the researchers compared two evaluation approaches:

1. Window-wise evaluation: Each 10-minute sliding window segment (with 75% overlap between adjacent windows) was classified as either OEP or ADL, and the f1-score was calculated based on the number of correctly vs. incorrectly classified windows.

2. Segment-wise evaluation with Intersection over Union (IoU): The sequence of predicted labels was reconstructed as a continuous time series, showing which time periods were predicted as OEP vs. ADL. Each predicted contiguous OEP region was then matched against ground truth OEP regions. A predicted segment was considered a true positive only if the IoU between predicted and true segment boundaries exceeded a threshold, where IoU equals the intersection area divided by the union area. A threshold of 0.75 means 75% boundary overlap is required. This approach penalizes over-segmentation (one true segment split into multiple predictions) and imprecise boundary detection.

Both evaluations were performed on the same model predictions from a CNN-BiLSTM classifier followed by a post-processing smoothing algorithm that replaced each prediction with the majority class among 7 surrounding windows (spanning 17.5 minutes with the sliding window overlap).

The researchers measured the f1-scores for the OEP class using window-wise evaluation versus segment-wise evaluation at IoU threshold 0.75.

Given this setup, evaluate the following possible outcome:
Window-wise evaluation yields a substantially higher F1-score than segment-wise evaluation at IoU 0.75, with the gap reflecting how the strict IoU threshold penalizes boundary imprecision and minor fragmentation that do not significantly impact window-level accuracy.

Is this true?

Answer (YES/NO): NO